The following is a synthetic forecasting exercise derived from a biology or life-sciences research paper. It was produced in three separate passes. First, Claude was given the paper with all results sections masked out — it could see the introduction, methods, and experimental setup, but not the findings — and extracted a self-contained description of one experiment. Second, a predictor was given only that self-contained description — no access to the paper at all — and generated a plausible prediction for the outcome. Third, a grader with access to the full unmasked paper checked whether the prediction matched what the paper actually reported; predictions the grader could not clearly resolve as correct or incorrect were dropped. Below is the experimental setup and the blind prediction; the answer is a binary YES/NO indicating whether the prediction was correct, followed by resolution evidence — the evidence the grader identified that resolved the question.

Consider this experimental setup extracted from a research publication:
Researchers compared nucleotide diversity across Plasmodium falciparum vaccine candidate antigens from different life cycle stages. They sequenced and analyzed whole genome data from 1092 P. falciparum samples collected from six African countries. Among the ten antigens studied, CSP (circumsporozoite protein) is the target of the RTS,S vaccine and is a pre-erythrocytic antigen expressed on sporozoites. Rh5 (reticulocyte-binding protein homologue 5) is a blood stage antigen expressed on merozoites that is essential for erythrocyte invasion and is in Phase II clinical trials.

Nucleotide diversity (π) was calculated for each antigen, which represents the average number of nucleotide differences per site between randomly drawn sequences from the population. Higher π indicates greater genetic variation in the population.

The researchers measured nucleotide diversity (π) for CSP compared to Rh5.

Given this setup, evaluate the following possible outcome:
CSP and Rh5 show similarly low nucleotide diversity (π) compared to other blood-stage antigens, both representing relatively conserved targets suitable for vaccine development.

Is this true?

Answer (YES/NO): NO